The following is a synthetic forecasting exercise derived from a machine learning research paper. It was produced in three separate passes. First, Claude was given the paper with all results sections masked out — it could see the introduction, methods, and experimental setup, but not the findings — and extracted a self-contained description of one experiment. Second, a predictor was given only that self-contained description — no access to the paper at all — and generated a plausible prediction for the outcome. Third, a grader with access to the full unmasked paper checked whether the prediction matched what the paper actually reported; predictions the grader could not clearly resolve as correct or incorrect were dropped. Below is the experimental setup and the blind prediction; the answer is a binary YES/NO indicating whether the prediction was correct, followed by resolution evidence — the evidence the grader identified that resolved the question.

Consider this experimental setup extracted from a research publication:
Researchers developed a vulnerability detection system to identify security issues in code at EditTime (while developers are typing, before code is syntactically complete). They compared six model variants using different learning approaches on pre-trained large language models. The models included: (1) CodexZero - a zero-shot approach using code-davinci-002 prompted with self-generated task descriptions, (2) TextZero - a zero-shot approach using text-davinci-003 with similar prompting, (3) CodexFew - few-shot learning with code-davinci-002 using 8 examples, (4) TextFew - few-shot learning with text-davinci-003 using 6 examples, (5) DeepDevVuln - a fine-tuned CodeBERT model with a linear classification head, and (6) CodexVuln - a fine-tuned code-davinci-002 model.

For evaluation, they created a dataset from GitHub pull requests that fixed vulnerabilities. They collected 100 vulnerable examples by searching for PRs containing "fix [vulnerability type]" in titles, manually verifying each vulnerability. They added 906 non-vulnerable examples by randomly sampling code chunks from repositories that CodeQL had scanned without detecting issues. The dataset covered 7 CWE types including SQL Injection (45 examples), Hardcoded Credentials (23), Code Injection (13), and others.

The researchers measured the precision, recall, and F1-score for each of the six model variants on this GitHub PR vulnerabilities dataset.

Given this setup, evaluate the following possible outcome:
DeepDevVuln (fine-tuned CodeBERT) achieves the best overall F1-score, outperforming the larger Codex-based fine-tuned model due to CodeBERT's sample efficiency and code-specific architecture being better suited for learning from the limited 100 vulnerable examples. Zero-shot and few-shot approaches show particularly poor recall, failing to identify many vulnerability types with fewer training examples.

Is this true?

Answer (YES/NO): NO